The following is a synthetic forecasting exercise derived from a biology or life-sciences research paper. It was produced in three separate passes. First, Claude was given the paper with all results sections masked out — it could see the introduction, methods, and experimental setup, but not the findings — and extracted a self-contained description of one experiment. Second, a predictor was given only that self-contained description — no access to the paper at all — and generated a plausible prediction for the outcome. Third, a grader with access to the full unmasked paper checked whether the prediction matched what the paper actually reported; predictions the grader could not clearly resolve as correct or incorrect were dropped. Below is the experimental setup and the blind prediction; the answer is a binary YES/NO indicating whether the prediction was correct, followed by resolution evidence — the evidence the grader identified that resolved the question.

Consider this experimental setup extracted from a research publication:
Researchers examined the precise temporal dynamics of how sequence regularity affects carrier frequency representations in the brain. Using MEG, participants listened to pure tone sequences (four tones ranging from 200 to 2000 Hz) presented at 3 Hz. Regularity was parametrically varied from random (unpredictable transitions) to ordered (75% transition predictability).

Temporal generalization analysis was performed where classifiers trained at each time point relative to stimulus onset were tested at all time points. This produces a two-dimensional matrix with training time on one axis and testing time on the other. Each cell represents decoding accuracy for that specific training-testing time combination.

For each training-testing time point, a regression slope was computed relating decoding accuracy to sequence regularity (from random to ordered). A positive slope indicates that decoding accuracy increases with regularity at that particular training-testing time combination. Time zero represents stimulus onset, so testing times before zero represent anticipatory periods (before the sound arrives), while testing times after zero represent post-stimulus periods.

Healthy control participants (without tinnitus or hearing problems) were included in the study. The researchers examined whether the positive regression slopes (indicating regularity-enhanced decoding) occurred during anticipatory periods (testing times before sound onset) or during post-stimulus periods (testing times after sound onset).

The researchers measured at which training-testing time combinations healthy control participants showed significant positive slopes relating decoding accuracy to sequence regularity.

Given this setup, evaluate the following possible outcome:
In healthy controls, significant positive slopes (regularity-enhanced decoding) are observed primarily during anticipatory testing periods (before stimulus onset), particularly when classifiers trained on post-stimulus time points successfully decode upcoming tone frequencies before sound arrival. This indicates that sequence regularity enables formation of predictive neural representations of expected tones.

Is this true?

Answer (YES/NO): NO